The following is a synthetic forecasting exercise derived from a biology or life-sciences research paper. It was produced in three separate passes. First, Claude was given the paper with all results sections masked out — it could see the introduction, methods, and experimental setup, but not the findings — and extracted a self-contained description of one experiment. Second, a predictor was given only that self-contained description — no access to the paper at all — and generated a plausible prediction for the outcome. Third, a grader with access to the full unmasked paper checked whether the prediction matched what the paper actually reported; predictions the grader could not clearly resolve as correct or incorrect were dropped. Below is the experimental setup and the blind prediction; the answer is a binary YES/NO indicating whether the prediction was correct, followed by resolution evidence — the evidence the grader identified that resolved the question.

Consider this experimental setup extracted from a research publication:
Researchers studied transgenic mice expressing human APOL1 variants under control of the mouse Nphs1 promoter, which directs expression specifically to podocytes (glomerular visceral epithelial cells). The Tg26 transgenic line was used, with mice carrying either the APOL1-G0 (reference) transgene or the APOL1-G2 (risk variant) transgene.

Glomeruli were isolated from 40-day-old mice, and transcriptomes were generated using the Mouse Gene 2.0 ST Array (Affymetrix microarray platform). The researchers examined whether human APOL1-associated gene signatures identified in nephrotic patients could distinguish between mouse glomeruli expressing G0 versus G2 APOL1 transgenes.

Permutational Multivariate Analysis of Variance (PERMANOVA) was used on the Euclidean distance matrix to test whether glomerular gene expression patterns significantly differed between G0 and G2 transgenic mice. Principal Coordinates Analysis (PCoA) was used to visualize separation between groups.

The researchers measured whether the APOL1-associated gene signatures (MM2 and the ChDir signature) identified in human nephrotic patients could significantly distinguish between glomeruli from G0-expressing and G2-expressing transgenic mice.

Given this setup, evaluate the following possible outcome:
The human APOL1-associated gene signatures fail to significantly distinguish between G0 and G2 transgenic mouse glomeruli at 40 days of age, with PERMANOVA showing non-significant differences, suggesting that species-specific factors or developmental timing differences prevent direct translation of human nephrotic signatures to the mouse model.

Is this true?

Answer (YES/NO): NO